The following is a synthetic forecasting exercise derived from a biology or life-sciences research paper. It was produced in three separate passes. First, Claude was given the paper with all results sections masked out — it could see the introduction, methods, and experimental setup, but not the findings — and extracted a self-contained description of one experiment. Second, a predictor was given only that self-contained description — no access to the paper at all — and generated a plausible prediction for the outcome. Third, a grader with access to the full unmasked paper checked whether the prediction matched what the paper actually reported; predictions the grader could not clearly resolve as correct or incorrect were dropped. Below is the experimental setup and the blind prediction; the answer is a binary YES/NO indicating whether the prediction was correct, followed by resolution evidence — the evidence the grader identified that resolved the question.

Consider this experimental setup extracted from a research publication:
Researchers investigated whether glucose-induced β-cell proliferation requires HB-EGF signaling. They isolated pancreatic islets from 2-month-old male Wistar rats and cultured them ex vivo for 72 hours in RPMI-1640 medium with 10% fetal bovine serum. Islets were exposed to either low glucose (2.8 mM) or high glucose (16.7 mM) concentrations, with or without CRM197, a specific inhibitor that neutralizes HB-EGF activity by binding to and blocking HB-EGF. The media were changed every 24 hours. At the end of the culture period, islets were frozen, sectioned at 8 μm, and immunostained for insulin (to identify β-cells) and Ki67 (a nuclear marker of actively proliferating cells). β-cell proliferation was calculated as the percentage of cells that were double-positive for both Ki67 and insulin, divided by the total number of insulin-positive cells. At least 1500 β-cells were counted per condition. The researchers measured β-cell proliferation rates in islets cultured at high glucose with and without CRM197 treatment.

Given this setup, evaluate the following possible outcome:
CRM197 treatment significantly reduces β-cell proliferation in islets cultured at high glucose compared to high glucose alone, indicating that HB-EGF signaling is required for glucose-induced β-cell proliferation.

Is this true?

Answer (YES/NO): YES